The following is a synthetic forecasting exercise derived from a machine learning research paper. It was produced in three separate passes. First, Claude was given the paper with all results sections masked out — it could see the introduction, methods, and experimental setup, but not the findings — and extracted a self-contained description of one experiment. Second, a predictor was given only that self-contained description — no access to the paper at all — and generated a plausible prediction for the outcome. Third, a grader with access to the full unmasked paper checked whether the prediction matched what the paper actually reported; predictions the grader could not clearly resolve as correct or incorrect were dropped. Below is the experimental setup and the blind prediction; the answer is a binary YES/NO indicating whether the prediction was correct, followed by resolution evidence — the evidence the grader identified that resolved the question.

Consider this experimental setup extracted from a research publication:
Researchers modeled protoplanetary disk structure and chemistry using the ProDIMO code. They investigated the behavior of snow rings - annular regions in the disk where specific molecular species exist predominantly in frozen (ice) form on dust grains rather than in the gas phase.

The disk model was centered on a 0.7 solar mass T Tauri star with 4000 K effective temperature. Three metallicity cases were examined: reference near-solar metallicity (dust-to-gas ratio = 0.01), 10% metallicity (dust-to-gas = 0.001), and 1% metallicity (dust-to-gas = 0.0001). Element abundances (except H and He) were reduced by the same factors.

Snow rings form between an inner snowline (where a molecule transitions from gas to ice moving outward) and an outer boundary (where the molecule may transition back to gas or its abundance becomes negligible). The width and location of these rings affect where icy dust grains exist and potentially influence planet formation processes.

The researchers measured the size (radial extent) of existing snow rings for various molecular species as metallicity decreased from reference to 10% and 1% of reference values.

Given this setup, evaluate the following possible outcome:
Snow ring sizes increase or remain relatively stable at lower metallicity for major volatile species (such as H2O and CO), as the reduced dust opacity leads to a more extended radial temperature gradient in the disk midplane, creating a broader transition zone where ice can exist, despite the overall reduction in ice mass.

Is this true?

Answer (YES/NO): NO